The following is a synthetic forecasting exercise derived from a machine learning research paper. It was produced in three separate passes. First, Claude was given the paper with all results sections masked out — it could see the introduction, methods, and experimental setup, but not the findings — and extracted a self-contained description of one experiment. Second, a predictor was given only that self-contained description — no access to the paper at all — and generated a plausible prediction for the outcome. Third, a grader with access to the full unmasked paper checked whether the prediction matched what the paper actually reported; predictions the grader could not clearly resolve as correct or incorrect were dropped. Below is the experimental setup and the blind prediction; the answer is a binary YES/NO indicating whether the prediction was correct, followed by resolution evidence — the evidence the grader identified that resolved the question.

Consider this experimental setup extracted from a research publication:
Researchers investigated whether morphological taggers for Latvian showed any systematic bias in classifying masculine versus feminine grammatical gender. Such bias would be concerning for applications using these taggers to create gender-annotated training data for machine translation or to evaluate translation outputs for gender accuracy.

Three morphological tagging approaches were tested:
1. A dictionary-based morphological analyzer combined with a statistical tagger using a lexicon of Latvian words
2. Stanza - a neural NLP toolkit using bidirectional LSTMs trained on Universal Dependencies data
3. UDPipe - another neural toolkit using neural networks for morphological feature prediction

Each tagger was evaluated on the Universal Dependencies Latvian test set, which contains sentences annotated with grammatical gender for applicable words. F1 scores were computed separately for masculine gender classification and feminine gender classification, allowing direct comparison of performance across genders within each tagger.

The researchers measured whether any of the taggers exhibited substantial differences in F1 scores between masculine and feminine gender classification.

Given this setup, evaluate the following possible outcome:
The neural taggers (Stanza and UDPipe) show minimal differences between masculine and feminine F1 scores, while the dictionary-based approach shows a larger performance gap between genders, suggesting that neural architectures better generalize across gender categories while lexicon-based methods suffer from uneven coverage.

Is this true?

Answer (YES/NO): NO